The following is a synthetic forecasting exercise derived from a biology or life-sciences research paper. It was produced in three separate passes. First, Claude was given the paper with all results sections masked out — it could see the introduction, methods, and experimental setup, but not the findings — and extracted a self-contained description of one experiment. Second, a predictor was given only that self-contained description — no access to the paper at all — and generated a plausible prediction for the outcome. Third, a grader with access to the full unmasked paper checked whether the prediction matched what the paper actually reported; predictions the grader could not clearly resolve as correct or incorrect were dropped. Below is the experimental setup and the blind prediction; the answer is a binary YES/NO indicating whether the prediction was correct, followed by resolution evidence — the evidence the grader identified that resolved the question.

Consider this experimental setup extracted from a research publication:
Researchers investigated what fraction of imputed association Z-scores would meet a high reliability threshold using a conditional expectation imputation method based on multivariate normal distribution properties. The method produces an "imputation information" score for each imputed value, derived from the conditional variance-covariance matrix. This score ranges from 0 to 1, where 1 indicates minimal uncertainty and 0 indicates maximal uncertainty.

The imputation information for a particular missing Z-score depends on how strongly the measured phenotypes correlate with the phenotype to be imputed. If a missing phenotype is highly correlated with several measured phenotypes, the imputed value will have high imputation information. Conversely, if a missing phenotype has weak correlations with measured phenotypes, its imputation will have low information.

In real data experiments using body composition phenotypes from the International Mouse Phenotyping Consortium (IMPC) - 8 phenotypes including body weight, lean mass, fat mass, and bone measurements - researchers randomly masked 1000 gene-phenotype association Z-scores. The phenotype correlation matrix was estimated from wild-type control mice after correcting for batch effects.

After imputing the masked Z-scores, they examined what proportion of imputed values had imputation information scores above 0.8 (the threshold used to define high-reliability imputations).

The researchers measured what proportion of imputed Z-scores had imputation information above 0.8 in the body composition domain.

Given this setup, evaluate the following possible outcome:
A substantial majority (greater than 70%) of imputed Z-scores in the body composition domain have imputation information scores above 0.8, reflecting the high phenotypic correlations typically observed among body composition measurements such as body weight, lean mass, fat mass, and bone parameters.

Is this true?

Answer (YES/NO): NO